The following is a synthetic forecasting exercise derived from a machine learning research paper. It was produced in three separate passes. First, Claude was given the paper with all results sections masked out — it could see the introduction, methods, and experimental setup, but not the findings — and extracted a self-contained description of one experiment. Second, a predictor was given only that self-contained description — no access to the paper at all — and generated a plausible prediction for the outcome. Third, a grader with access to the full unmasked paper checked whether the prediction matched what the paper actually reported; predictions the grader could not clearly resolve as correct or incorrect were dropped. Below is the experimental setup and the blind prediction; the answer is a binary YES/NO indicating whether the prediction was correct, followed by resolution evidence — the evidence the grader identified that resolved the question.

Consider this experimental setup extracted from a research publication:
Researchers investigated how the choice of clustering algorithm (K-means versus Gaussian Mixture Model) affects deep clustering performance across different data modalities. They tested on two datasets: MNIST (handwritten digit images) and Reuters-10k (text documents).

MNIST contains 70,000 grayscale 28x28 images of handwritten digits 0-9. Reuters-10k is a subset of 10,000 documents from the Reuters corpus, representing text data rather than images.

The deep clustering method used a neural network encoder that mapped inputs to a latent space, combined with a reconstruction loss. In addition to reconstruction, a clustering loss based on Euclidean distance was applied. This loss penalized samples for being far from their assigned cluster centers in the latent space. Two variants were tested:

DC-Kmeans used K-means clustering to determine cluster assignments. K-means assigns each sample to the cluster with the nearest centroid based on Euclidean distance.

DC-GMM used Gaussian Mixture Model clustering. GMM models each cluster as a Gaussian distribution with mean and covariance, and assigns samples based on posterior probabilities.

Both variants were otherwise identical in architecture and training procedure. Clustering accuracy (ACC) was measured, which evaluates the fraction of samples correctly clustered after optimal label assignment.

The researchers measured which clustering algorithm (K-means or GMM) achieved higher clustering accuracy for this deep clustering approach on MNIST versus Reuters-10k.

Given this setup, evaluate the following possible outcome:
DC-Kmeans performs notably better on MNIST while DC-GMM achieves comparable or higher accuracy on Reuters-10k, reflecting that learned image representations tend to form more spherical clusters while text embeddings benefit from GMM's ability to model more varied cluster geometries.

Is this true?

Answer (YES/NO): NO